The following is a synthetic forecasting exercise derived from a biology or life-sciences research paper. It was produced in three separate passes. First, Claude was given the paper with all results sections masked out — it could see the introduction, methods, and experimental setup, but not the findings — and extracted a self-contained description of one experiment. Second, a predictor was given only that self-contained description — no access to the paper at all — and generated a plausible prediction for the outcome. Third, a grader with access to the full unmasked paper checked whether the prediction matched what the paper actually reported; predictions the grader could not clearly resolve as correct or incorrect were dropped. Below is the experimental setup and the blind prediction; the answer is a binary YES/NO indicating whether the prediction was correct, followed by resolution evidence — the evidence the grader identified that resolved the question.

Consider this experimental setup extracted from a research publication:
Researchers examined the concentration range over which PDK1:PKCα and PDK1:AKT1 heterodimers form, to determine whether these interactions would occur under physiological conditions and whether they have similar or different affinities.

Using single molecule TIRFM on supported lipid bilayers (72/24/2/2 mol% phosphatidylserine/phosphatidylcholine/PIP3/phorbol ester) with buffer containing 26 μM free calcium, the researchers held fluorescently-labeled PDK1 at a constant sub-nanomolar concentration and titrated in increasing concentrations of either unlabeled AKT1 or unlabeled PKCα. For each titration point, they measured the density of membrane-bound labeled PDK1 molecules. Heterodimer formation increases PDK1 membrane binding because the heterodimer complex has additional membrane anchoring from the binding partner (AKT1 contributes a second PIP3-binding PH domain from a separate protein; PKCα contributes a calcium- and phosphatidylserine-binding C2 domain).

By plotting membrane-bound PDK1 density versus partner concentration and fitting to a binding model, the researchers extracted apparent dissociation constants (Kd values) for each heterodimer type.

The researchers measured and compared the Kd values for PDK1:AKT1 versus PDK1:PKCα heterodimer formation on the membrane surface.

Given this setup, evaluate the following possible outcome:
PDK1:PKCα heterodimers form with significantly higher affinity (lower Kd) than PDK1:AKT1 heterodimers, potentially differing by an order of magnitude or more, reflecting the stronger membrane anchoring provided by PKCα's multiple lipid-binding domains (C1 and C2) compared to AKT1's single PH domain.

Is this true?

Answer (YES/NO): NO